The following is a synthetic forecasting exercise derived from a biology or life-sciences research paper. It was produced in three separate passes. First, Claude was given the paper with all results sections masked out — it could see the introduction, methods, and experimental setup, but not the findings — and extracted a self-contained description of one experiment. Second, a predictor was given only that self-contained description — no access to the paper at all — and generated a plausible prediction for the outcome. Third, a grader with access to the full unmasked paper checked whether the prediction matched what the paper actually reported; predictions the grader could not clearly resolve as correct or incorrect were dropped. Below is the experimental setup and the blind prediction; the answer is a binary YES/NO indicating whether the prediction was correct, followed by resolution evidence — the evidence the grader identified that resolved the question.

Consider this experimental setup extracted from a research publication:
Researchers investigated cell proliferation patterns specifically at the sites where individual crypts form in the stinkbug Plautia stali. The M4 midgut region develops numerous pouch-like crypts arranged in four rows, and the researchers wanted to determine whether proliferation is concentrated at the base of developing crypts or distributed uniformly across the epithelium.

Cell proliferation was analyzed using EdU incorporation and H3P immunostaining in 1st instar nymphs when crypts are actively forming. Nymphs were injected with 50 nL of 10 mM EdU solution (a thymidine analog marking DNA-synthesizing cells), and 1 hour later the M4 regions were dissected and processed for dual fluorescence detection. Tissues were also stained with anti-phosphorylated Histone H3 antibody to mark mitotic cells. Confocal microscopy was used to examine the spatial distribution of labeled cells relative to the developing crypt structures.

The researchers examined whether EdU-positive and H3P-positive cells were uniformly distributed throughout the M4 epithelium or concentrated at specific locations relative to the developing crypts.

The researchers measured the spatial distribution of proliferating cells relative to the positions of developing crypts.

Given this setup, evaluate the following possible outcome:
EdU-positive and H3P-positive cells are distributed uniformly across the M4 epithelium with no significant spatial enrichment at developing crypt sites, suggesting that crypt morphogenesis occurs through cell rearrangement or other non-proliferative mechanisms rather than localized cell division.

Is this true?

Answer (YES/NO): YES